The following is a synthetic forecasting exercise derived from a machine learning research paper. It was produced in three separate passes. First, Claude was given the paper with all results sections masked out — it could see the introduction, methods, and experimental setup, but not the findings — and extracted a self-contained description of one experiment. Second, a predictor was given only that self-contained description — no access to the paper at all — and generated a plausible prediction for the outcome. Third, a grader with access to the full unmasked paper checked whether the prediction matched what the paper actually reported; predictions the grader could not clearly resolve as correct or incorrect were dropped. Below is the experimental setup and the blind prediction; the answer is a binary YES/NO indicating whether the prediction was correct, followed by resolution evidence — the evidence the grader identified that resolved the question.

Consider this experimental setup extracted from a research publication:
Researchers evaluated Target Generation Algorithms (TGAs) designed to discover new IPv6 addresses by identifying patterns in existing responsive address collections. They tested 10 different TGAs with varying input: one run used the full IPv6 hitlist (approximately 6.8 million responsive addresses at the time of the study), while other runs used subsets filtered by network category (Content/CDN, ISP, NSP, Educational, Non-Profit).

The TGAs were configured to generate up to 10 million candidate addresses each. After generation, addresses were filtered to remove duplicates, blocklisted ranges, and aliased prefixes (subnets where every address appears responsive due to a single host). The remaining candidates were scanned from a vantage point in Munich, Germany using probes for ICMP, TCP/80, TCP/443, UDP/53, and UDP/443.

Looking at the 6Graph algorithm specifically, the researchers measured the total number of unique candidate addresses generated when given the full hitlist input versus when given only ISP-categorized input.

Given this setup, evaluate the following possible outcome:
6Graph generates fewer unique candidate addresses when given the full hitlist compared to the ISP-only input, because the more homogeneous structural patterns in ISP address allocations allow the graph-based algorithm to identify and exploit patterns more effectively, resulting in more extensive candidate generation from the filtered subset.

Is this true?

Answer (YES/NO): NO